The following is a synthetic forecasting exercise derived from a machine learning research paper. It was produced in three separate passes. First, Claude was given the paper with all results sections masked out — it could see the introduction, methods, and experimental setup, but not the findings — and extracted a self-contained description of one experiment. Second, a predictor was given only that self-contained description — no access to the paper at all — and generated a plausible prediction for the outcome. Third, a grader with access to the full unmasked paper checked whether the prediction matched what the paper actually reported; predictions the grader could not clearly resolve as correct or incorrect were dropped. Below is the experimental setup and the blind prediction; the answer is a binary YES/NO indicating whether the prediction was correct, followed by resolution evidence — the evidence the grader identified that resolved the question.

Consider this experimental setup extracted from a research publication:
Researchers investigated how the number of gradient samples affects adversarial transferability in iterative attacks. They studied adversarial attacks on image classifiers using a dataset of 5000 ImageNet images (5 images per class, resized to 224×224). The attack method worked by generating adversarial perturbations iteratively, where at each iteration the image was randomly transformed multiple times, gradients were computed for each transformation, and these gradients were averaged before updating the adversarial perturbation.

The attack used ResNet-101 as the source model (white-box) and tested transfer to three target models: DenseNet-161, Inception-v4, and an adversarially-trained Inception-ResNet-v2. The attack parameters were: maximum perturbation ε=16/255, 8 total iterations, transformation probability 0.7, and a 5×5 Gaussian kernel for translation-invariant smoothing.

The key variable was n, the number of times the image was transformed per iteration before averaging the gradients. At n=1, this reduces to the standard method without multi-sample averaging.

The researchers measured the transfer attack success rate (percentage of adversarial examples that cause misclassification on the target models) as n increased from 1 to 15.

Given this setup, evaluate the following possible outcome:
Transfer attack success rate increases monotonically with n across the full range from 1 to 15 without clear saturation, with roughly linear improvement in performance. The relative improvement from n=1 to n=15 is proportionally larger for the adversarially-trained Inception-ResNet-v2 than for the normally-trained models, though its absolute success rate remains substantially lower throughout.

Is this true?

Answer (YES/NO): NO